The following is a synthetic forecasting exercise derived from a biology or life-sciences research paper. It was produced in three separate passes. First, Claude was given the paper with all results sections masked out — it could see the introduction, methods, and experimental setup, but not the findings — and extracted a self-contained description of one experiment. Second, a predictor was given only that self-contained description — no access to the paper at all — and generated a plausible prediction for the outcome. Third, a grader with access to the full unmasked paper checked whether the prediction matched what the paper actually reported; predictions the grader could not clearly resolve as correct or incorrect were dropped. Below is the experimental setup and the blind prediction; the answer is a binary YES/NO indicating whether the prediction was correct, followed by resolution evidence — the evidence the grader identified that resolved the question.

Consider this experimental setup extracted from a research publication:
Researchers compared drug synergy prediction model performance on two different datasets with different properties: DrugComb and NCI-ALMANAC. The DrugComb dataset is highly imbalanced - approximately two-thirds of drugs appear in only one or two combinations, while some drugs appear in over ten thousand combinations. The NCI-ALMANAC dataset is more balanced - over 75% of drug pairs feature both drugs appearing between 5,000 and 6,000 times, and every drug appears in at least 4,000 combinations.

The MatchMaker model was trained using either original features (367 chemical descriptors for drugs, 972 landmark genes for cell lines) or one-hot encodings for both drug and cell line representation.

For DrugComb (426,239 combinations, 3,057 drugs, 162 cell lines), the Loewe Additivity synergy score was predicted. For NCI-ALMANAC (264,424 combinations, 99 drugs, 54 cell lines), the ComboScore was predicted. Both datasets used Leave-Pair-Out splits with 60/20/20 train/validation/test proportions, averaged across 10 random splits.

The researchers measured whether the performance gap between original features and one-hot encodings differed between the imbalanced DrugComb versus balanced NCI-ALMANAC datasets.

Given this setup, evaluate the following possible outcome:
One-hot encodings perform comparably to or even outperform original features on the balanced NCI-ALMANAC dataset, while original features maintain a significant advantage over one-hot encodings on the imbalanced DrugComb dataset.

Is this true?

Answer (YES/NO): NO